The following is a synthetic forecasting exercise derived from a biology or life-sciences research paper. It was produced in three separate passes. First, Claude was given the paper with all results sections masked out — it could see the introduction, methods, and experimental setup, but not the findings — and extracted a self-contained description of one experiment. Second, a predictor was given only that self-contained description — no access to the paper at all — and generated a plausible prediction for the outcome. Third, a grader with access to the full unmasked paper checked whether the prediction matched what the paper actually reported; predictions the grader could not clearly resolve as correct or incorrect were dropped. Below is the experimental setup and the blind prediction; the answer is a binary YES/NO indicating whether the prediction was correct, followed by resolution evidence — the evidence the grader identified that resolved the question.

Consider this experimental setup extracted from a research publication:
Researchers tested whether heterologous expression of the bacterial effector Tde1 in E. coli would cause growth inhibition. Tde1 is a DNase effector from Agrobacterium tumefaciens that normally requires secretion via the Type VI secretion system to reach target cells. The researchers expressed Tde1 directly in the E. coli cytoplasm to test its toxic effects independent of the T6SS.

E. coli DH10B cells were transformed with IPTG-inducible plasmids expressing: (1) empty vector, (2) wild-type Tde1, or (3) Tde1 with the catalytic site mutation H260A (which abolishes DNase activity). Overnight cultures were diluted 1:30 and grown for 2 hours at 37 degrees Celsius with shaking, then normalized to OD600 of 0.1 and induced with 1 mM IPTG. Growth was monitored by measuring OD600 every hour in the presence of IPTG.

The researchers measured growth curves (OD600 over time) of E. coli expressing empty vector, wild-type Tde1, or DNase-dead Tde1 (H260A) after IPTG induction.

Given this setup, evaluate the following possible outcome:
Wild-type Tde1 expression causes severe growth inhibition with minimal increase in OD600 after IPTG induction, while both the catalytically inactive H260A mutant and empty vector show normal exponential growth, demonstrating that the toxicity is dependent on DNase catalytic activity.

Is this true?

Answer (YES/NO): NO